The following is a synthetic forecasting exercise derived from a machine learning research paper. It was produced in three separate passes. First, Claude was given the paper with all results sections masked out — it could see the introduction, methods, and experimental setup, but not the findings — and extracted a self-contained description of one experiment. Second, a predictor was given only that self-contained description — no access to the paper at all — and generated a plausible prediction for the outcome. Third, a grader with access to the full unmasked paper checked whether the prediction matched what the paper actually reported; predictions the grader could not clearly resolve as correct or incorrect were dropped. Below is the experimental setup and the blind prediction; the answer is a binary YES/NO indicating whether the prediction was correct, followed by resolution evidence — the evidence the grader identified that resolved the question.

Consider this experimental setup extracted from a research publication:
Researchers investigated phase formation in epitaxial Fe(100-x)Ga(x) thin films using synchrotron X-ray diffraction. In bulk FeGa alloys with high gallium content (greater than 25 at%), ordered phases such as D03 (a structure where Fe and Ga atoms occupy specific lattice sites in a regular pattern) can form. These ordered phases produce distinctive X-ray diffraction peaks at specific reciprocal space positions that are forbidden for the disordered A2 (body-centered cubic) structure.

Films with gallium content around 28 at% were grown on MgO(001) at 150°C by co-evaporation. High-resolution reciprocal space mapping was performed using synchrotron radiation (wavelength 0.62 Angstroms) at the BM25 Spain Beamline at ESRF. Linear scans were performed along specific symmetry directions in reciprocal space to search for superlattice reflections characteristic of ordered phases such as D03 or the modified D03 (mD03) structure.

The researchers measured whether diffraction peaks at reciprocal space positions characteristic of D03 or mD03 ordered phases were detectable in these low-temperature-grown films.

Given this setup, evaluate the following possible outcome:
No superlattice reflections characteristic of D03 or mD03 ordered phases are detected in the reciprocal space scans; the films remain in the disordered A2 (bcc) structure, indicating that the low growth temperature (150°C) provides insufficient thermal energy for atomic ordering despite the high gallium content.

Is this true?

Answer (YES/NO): NO